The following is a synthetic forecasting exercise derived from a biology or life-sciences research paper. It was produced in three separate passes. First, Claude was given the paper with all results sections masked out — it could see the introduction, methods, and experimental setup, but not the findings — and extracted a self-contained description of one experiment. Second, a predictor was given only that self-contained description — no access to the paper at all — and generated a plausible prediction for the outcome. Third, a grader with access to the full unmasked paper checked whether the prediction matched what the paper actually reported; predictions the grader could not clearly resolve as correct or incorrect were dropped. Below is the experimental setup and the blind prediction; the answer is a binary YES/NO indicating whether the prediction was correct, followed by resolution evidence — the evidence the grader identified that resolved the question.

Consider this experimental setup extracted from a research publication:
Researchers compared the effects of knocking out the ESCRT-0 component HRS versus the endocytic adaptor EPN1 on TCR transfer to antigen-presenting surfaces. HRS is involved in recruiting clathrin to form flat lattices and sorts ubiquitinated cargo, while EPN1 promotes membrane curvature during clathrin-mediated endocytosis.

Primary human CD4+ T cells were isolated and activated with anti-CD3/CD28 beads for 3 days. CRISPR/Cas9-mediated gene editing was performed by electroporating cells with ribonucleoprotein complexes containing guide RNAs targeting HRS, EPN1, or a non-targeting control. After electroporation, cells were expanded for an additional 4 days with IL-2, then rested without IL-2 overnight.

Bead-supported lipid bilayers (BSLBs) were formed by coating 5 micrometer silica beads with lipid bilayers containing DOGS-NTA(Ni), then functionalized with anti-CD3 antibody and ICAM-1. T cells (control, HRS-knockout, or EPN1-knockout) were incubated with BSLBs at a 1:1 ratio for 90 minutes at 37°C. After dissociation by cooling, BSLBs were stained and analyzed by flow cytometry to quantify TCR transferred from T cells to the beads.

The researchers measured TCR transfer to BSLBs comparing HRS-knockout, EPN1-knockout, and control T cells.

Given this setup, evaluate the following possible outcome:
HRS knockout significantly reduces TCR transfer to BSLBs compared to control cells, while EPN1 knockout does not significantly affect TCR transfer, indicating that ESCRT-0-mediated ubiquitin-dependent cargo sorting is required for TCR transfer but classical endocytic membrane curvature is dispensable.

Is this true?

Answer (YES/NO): YES